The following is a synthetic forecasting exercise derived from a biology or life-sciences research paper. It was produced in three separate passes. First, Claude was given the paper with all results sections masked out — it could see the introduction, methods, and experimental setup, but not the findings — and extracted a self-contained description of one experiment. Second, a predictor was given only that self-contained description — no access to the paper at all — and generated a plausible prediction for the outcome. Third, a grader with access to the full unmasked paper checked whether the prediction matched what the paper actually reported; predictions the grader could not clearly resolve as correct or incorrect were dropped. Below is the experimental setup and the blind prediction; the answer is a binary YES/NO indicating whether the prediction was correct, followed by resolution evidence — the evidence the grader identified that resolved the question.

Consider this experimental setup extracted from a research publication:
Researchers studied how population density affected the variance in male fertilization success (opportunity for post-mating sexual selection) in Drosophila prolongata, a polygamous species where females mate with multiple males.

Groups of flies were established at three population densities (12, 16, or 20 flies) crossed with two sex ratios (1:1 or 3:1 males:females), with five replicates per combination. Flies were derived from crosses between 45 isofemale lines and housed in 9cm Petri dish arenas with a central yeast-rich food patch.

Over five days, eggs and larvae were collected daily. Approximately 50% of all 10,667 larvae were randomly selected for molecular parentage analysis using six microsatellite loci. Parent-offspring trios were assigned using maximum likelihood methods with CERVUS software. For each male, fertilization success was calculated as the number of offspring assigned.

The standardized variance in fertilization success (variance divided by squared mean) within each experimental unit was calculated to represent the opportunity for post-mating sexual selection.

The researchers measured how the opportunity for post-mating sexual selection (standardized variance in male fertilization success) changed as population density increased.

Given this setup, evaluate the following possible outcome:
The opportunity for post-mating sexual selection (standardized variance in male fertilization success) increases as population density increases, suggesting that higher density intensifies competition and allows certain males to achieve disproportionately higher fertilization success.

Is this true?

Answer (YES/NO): NO